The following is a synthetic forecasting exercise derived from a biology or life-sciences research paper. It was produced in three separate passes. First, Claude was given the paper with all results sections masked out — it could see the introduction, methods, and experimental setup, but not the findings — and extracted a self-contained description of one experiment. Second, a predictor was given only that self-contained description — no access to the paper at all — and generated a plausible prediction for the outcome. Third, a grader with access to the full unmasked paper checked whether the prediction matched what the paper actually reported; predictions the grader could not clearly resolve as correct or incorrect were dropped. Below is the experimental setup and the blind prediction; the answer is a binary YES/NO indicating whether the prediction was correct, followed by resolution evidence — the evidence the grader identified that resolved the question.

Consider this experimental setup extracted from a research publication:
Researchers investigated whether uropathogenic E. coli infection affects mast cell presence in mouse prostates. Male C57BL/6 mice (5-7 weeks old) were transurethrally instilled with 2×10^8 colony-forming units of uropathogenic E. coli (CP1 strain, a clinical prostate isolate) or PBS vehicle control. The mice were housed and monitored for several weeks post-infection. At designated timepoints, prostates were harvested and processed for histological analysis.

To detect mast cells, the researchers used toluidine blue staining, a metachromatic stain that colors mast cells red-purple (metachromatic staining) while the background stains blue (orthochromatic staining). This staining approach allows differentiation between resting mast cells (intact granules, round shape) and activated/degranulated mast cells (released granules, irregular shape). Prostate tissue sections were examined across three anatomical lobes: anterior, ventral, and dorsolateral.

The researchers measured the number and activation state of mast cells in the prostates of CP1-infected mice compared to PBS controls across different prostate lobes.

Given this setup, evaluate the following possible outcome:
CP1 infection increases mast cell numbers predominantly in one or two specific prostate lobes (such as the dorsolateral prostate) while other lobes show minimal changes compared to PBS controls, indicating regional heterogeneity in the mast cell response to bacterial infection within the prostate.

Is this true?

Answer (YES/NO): YES